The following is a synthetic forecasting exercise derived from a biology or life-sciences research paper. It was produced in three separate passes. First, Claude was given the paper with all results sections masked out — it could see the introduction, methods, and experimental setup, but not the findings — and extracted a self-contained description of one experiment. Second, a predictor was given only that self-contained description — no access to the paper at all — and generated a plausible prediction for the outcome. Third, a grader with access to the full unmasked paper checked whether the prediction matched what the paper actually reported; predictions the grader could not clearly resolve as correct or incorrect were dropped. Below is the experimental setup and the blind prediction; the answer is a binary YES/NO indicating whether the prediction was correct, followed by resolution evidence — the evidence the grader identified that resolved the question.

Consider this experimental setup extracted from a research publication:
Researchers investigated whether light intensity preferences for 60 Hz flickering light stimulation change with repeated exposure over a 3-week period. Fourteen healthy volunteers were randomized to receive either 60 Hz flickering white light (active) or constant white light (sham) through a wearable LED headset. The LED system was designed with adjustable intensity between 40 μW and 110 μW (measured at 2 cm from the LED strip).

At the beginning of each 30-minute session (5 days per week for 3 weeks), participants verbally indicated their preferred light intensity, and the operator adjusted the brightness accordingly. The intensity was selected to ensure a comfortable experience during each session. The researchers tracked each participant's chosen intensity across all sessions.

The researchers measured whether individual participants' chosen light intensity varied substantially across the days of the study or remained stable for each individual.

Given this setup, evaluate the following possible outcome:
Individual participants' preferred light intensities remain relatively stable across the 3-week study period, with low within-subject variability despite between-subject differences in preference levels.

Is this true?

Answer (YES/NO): YES